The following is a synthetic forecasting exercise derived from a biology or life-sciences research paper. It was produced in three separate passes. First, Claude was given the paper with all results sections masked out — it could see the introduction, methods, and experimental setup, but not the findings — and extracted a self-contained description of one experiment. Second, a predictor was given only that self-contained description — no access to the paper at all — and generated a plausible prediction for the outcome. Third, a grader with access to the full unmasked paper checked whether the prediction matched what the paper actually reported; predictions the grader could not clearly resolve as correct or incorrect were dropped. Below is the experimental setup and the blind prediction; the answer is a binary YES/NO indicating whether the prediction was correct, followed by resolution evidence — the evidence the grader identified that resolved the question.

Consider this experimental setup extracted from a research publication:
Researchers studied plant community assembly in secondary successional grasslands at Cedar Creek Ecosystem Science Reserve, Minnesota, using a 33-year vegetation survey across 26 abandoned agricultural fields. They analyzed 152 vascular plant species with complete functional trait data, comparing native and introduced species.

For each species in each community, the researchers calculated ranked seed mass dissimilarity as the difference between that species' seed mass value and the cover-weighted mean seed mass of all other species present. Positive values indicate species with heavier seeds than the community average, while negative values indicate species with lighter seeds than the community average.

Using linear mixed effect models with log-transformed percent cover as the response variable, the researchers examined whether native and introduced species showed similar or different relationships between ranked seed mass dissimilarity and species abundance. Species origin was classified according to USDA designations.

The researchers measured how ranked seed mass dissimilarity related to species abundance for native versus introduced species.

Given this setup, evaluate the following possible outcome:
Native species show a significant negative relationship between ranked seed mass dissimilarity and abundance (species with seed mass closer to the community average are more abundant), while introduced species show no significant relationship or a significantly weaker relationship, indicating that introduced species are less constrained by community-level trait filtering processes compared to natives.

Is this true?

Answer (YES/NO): NO